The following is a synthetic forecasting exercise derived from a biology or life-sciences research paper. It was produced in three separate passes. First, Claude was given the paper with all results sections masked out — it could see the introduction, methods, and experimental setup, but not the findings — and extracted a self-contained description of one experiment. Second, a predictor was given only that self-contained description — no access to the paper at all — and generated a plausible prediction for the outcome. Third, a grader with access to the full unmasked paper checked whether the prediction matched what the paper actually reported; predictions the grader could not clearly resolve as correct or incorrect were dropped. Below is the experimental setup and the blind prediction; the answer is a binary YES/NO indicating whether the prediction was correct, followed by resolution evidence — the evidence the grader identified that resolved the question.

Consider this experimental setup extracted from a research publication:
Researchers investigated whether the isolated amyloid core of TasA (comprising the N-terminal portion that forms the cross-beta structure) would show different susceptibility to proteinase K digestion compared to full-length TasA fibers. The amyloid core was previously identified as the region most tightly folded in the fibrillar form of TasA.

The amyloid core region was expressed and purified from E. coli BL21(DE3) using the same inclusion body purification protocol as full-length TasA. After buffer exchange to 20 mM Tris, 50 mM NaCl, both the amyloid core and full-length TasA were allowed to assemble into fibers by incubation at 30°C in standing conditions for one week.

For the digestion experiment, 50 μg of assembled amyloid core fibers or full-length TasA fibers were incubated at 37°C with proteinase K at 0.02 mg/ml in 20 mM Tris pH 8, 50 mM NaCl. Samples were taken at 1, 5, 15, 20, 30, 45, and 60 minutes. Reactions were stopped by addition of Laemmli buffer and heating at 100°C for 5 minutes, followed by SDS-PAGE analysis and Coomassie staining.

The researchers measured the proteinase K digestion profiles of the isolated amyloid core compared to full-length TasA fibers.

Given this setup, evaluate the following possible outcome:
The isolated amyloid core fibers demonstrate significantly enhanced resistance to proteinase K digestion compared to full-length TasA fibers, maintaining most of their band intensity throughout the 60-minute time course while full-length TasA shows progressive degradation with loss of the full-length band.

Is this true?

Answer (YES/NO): NO